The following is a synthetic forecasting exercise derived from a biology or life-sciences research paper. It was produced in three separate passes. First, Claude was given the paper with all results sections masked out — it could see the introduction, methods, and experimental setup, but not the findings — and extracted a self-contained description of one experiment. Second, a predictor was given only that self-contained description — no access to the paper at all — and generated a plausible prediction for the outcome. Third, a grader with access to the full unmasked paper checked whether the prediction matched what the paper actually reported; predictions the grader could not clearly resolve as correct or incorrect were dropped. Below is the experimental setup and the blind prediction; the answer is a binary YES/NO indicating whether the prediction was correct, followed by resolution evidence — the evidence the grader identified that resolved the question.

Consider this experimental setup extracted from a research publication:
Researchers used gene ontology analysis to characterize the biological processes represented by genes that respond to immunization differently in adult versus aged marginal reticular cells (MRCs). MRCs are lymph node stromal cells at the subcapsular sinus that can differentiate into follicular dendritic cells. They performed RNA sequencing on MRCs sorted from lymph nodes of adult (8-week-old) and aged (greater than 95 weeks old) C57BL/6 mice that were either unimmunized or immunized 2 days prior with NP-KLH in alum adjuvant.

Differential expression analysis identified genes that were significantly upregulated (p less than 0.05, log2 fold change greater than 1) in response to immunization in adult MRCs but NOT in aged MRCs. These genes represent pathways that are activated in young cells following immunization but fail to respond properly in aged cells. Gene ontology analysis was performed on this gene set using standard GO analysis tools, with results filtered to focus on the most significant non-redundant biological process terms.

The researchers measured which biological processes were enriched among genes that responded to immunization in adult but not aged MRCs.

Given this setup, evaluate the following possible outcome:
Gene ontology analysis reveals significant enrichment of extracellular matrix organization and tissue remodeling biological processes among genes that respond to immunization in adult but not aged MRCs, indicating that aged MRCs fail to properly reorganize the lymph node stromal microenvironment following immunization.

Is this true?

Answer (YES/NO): NO